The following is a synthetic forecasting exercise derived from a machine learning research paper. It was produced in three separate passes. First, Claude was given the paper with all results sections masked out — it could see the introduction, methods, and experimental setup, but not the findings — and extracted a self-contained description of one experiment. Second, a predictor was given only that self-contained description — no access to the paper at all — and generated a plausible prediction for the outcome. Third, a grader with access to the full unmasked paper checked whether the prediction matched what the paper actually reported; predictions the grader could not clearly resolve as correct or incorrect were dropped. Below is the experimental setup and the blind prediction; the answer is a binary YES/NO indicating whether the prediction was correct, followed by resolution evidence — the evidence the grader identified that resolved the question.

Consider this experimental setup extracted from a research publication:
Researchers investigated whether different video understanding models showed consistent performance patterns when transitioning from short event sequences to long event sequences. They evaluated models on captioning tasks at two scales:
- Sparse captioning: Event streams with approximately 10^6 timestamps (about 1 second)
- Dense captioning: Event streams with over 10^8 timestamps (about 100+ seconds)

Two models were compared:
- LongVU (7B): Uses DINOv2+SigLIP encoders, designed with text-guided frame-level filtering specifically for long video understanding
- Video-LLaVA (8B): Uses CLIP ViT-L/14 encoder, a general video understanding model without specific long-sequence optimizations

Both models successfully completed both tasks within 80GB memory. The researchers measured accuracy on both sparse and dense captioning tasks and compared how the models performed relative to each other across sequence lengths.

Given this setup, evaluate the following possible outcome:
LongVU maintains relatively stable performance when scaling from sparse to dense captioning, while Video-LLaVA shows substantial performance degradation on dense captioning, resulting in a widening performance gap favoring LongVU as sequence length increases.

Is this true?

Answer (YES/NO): NO